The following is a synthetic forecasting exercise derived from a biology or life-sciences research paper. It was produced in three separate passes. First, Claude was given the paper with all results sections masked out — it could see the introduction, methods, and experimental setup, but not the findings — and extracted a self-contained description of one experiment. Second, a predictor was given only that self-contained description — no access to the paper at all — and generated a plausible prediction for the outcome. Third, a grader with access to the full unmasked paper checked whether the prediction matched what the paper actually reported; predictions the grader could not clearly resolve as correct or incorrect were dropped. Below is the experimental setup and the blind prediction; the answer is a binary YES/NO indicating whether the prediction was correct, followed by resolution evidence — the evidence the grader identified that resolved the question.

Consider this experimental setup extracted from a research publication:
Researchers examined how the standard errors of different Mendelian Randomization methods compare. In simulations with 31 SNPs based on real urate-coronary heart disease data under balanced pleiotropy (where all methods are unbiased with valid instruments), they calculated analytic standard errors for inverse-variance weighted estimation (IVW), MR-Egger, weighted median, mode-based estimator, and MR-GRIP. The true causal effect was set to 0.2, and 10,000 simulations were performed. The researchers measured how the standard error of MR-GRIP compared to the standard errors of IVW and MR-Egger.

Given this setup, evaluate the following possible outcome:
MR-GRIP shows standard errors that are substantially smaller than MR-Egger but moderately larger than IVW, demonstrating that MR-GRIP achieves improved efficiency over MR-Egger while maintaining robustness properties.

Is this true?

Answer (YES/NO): YES